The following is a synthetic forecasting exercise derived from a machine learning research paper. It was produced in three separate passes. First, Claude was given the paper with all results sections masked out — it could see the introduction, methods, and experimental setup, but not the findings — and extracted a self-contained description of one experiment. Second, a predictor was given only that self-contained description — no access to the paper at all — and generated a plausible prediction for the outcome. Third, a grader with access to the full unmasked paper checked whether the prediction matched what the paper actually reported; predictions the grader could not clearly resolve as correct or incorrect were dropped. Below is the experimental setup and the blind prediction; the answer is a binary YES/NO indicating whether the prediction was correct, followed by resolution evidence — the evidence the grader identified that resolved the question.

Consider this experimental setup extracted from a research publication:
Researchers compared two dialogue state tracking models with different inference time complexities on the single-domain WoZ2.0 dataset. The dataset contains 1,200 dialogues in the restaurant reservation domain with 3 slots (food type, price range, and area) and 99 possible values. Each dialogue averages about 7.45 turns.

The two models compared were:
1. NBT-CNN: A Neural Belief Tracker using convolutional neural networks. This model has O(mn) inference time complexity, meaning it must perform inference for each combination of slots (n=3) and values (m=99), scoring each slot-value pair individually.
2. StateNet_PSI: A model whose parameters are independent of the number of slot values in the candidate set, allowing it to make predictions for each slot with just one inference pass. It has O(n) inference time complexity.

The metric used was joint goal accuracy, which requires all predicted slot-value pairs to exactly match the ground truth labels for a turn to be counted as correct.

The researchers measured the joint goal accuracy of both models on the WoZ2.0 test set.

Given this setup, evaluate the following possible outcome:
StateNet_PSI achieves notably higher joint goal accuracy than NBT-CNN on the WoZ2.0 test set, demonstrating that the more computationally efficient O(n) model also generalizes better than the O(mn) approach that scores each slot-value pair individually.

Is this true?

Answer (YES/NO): YES